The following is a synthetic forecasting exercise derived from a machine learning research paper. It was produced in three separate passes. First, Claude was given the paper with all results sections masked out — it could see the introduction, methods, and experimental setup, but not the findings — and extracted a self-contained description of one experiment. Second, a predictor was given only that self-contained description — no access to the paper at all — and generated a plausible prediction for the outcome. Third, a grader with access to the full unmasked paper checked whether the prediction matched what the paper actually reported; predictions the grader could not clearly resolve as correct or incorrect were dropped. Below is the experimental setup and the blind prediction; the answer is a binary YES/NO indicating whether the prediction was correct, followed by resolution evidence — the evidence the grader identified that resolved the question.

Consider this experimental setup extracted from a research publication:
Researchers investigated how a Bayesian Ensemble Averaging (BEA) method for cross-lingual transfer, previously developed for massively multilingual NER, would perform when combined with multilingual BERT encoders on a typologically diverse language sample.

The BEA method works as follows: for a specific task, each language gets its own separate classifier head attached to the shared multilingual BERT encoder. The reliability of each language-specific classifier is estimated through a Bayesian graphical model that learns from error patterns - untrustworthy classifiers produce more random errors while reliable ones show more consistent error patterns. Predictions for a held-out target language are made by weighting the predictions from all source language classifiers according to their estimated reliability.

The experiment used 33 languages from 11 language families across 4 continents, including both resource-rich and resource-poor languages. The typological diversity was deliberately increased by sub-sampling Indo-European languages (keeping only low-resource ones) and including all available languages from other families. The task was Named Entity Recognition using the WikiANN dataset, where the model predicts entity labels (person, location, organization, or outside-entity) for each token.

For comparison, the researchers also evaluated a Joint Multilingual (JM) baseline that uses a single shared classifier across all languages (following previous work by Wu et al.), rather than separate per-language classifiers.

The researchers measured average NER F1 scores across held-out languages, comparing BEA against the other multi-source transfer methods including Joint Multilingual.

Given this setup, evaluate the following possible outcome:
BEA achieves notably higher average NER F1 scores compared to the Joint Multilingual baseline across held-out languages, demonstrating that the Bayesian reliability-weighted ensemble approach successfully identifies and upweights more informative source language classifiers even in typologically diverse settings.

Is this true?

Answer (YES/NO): NO